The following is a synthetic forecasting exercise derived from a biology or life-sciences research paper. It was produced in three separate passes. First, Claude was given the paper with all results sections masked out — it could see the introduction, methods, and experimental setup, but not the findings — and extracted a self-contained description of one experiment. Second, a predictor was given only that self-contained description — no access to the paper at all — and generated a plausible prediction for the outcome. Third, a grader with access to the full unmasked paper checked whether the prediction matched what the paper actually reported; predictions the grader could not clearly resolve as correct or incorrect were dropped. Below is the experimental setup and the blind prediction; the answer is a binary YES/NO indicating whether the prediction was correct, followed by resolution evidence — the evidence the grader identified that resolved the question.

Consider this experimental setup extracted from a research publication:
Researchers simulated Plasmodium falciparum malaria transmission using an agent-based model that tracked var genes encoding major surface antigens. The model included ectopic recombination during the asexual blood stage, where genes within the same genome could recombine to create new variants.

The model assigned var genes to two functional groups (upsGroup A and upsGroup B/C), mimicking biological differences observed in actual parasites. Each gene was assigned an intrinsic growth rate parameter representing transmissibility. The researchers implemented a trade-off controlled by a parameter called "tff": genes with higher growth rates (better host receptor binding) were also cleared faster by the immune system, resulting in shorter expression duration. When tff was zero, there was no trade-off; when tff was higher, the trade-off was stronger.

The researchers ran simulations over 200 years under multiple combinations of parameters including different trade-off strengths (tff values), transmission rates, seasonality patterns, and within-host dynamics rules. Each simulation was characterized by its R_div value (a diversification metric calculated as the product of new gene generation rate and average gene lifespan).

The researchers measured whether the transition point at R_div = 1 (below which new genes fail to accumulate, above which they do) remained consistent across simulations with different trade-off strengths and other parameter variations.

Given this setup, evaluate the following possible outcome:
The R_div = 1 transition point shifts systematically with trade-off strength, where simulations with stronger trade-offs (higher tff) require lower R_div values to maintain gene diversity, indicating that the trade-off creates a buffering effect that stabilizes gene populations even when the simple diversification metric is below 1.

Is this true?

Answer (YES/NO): NO